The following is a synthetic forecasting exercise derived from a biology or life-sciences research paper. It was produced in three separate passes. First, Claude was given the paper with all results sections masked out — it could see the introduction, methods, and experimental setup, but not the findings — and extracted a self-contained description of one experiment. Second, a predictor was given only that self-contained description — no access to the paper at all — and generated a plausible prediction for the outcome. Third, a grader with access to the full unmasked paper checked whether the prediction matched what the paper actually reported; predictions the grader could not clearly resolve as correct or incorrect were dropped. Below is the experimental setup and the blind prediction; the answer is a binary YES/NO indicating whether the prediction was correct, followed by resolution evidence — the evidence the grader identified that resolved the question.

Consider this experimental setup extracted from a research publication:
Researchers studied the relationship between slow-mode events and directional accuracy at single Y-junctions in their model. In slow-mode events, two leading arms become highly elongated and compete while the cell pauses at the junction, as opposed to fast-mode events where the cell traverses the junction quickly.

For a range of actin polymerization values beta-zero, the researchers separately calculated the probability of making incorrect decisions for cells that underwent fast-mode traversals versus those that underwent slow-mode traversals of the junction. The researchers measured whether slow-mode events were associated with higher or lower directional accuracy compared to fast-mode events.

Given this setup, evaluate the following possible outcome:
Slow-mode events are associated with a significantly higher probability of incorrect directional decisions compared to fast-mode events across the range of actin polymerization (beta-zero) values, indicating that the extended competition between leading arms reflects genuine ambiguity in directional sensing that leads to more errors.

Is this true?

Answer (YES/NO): NO